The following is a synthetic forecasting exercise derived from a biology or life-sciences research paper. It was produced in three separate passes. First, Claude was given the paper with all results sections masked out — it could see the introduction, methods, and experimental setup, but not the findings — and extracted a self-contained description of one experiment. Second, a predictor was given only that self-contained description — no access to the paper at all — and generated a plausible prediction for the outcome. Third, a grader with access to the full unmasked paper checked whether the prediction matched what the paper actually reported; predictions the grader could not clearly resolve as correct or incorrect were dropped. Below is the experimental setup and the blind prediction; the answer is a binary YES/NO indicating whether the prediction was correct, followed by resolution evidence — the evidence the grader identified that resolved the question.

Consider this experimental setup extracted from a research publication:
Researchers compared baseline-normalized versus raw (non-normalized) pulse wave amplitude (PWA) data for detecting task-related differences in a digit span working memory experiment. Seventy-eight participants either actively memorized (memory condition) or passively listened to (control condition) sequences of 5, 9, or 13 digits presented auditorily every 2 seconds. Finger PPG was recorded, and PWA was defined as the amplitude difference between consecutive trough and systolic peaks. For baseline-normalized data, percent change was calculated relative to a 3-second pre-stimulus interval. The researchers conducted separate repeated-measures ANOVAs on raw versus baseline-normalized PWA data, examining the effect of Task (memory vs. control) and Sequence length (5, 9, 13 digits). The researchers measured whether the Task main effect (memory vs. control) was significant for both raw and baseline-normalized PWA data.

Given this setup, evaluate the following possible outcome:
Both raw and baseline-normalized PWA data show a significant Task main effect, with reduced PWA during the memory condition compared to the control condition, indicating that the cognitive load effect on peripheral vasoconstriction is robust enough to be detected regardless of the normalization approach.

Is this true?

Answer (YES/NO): NO